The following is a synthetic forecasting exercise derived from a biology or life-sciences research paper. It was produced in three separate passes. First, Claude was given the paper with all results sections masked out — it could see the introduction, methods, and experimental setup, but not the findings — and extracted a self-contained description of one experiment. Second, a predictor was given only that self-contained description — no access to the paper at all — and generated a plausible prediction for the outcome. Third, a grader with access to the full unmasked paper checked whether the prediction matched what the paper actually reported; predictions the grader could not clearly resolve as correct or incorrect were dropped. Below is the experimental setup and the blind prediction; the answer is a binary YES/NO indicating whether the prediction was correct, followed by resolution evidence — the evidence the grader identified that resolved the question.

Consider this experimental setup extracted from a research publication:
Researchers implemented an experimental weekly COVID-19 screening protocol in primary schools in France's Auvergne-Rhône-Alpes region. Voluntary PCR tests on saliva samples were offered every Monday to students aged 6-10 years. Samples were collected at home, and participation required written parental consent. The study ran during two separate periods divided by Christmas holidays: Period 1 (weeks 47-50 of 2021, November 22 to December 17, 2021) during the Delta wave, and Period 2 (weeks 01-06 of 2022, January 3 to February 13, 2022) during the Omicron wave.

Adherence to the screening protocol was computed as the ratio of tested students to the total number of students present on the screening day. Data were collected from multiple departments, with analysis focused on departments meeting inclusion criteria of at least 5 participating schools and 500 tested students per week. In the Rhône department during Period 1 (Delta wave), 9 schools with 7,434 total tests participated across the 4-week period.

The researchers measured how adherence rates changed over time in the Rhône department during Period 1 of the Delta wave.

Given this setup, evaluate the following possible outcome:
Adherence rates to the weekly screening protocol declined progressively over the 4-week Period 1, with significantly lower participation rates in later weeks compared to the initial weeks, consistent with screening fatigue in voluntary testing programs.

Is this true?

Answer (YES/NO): NO